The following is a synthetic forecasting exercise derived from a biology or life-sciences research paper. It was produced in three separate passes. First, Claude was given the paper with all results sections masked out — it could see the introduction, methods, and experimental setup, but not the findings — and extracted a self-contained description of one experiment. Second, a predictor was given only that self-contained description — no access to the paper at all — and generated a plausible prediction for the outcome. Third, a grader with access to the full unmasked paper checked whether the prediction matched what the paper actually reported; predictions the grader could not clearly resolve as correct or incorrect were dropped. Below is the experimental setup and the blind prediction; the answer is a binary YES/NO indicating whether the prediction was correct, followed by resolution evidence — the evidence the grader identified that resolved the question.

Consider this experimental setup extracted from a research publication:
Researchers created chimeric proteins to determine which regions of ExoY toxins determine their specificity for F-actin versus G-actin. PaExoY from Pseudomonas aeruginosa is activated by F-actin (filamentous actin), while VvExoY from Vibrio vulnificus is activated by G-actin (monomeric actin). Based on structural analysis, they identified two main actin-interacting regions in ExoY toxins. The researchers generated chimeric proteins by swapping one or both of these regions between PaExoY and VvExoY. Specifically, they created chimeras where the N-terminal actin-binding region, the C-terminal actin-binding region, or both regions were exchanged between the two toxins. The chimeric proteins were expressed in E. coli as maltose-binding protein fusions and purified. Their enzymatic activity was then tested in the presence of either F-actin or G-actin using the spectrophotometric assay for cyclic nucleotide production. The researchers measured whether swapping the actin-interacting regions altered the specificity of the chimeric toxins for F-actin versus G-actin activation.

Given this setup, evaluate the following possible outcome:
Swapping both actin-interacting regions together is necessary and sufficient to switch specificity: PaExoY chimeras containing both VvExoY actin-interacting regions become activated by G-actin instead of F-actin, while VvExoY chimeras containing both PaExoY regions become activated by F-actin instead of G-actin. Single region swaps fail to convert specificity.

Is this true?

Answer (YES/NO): NO